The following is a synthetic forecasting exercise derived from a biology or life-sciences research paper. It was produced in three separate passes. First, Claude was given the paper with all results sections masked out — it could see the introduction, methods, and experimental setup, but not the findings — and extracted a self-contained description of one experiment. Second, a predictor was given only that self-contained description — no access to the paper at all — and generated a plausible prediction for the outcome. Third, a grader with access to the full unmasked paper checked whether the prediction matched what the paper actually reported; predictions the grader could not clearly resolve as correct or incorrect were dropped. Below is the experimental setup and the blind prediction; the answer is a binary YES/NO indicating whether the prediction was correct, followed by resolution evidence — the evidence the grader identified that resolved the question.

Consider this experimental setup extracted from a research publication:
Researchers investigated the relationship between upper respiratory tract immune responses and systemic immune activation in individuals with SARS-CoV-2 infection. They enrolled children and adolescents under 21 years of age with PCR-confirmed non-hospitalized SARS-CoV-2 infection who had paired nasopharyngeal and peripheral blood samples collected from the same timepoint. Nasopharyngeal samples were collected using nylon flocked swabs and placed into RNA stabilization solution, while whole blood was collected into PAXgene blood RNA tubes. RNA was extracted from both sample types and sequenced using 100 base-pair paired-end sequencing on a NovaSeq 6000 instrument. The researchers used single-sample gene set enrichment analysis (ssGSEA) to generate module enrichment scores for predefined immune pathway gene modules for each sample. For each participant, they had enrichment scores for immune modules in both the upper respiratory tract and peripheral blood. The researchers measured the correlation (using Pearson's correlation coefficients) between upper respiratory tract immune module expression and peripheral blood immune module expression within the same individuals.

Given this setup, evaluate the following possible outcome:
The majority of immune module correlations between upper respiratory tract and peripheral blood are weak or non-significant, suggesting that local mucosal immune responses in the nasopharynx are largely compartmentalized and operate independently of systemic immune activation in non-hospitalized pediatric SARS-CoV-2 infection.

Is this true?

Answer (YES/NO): NO